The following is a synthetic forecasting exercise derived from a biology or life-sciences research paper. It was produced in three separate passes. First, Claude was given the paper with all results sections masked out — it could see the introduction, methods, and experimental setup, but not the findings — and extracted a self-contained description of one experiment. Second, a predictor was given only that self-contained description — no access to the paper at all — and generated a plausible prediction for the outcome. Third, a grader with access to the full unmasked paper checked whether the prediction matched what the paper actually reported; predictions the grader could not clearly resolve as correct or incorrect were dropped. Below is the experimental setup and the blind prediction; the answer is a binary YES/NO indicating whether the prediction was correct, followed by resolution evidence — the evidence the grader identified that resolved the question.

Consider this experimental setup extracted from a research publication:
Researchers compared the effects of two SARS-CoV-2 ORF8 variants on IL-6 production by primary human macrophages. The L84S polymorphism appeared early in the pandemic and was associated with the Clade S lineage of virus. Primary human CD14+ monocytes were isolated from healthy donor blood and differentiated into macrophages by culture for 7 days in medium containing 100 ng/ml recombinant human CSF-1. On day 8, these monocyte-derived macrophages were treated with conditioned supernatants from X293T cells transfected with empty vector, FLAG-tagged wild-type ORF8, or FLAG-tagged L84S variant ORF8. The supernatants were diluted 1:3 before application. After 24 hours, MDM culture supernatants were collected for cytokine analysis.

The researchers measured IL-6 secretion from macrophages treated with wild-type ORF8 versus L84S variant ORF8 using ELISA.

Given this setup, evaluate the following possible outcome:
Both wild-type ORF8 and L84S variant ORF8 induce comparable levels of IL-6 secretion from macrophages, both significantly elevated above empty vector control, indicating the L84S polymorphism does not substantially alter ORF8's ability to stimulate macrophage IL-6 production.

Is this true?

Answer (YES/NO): NO